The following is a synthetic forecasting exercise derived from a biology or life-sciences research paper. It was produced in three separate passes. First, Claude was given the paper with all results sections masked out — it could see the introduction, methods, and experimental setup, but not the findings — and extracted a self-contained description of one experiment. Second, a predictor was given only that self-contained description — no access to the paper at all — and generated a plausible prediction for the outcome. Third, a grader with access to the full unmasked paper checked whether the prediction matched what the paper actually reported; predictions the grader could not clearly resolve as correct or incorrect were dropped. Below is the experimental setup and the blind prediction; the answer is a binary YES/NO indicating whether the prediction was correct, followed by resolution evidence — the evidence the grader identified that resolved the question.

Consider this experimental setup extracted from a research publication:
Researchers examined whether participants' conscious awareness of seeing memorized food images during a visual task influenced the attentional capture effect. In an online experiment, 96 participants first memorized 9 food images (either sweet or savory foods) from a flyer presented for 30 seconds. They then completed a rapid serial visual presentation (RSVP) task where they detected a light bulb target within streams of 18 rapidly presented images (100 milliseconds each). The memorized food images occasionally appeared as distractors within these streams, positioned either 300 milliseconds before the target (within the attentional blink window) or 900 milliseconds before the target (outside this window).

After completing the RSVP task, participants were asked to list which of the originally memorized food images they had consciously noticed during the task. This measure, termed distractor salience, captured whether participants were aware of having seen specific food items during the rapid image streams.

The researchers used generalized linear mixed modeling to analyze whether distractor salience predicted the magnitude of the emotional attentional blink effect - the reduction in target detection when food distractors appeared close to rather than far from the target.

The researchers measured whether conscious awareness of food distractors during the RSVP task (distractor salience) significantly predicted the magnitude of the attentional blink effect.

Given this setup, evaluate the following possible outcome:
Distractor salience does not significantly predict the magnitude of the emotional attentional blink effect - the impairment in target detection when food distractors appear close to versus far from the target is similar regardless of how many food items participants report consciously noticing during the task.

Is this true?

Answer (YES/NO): NO